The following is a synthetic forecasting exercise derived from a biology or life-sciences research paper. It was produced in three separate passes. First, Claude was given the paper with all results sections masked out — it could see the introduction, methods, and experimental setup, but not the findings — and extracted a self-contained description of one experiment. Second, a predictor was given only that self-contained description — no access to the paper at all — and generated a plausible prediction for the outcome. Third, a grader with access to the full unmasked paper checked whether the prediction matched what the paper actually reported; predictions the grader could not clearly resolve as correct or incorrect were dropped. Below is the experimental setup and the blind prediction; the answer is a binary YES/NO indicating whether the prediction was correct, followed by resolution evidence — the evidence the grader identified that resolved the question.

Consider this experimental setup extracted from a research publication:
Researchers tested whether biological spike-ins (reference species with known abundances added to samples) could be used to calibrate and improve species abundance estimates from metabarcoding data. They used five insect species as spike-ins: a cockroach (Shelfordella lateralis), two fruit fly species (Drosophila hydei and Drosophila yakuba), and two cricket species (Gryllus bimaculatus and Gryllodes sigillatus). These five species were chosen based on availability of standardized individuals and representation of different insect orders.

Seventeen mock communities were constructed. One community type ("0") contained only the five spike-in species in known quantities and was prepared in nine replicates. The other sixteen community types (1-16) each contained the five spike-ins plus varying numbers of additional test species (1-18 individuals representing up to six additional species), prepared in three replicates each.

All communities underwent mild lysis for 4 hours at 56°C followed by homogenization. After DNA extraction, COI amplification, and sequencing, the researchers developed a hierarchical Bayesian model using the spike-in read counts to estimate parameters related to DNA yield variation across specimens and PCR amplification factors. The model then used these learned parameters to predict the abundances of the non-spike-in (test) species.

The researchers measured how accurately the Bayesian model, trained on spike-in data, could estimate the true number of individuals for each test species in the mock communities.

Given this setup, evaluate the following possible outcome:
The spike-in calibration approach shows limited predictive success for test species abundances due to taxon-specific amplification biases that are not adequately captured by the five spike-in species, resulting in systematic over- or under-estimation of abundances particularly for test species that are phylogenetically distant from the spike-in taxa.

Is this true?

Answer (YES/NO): NO